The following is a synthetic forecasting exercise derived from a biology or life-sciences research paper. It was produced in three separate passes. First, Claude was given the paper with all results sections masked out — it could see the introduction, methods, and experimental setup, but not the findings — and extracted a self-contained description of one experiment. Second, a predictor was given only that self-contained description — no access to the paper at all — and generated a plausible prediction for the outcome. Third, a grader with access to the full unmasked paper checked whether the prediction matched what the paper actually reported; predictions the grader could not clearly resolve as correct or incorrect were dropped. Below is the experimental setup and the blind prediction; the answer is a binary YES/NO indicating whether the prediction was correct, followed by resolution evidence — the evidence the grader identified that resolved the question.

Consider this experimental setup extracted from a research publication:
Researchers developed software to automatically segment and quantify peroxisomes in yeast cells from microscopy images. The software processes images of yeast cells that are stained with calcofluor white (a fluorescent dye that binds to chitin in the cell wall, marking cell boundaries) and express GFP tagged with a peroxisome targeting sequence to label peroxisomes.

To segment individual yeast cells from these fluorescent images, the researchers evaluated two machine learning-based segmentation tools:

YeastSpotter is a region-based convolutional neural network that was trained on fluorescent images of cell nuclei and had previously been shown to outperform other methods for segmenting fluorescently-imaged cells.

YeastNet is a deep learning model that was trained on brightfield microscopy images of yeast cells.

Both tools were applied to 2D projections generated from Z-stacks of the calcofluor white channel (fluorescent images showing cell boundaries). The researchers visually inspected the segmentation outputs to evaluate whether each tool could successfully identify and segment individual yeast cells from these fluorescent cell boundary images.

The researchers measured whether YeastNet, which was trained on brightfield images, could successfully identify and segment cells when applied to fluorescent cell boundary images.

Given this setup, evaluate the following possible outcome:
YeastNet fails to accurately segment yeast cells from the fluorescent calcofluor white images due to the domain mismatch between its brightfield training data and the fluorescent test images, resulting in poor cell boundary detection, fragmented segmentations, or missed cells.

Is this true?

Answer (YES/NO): NO